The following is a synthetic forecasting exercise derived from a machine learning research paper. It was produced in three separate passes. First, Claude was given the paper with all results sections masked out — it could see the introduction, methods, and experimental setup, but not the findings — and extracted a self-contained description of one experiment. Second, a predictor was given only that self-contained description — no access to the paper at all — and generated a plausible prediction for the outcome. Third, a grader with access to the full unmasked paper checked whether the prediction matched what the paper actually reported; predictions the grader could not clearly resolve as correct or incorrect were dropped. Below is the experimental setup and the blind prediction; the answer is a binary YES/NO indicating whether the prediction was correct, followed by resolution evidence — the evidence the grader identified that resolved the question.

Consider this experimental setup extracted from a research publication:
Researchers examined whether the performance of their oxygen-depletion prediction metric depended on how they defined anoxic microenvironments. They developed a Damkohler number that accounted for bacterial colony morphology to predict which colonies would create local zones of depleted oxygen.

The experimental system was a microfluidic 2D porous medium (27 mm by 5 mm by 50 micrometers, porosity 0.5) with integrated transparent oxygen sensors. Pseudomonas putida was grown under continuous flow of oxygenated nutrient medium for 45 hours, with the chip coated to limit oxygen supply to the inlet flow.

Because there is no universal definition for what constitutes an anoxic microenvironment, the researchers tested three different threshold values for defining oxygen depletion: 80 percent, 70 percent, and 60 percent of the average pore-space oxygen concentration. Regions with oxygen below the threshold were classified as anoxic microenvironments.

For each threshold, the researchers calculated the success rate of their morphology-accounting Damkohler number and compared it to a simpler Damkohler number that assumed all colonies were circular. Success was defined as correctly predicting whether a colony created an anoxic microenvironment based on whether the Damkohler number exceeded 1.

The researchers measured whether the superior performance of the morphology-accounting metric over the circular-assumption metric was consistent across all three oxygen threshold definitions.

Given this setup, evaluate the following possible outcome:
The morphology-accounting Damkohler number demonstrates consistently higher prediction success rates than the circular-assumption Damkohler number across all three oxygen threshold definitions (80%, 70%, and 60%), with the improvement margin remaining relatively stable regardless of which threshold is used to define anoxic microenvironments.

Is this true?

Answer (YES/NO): YES